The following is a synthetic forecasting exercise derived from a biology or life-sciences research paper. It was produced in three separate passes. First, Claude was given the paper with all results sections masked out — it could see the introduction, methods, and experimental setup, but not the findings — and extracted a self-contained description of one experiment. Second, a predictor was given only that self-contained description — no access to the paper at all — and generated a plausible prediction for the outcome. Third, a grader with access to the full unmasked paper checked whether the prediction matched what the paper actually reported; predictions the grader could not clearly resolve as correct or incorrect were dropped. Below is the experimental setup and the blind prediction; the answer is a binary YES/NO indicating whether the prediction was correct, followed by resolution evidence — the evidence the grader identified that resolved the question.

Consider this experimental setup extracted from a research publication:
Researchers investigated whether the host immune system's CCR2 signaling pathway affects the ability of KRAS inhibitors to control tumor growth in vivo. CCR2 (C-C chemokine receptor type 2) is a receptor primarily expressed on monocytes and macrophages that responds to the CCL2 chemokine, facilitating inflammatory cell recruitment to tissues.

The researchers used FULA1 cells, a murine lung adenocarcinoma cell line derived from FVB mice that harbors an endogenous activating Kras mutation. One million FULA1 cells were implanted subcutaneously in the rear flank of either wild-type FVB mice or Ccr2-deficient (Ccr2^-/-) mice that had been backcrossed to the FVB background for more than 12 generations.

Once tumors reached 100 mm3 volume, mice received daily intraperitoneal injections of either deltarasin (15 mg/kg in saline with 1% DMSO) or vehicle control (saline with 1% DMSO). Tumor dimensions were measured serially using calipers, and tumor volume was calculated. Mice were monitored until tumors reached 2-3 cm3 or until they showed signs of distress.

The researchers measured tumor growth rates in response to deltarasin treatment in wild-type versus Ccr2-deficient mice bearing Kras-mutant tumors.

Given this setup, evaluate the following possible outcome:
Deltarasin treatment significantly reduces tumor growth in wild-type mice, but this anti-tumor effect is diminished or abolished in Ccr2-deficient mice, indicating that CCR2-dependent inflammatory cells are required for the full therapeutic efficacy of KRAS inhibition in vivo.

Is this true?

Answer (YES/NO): YES